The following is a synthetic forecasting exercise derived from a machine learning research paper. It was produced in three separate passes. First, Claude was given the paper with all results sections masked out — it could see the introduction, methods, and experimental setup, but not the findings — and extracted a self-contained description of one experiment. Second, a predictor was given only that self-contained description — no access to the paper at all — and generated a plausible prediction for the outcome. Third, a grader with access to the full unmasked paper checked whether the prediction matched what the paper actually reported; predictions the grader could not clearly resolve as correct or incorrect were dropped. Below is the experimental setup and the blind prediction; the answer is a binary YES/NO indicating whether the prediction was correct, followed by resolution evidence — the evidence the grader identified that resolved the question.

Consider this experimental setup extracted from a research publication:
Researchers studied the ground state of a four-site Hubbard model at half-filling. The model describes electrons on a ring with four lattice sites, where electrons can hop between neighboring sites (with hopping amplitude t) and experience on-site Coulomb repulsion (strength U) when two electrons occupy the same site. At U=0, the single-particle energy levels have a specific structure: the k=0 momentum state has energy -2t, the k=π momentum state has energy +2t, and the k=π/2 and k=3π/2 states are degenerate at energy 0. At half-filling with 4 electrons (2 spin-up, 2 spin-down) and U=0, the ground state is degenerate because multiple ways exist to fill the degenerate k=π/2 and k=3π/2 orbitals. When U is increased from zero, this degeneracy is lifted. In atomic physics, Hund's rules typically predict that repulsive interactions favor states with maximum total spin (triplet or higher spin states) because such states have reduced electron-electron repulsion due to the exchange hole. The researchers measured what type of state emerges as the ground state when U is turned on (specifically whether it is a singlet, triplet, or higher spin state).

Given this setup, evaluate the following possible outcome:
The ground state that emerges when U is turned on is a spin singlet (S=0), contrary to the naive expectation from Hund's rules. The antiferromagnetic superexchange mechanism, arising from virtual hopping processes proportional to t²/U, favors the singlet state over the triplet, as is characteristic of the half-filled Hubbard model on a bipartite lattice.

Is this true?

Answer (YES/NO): YES